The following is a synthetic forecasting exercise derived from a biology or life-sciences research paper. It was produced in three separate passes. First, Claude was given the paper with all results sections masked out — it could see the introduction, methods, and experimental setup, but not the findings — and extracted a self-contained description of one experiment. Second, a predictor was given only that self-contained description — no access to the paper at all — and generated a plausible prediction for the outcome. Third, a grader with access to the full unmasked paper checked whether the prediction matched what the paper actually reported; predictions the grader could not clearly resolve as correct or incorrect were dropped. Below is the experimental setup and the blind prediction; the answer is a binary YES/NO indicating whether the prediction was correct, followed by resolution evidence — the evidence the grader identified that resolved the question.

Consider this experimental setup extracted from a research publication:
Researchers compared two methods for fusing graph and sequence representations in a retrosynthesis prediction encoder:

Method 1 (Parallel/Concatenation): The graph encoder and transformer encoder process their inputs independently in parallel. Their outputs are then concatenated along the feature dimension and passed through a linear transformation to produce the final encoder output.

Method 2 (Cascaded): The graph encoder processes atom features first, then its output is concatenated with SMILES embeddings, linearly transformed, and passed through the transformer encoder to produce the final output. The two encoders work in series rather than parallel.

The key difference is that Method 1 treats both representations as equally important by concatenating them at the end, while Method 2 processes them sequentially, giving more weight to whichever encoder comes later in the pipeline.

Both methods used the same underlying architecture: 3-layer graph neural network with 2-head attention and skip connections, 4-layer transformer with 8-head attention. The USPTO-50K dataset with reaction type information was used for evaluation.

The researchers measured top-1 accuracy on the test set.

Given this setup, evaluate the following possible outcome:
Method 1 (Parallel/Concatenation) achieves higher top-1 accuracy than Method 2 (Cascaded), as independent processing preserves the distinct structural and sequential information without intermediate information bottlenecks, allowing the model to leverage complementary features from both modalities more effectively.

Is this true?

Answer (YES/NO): NO